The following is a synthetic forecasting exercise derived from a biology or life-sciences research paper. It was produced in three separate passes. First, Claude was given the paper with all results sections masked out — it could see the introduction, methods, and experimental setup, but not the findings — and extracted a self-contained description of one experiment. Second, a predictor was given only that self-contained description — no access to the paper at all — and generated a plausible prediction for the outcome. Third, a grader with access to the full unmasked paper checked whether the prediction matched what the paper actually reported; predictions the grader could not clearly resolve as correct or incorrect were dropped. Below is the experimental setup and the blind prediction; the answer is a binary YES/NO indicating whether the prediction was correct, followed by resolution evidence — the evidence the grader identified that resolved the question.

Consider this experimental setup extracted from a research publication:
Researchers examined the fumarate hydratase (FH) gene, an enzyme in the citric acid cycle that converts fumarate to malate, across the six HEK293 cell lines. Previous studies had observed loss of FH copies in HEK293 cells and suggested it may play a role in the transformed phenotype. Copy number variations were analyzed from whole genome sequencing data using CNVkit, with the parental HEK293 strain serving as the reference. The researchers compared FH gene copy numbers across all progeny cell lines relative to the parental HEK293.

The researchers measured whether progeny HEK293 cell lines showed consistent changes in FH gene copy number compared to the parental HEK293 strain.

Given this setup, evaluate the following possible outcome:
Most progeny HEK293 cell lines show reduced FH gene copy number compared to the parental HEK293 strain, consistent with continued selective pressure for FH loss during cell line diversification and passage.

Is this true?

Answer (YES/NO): YES